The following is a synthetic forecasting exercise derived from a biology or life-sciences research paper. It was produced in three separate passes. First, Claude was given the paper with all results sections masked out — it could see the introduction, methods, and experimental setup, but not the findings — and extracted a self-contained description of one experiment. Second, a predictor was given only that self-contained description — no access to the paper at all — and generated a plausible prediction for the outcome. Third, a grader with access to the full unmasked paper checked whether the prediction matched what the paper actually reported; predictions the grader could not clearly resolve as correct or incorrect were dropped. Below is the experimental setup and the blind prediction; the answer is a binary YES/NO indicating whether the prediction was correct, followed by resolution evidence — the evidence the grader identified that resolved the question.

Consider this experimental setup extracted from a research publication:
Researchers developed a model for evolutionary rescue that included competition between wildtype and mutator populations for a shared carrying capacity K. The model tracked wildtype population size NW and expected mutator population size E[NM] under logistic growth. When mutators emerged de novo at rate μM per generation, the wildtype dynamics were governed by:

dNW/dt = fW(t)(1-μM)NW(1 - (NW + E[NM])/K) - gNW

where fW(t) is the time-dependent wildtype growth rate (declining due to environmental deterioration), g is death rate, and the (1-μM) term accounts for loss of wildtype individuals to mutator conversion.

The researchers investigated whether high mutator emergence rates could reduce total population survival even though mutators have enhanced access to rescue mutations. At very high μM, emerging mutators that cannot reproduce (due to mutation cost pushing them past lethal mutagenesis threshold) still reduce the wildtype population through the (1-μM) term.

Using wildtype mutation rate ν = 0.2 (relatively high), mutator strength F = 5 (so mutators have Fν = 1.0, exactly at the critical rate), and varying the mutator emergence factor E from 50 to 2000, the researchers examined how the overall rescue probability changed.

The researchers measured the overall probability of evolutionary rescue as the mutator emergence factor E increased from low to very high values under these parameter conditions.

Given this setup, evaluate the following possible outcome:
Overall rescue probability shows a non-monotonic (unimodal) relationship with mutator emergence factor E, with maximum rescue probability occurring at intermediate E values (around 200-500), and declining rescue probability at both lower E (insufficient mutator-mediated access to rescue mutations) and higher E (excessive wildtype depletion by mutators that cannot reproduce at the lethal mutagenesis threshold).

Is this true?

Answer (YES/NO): NO